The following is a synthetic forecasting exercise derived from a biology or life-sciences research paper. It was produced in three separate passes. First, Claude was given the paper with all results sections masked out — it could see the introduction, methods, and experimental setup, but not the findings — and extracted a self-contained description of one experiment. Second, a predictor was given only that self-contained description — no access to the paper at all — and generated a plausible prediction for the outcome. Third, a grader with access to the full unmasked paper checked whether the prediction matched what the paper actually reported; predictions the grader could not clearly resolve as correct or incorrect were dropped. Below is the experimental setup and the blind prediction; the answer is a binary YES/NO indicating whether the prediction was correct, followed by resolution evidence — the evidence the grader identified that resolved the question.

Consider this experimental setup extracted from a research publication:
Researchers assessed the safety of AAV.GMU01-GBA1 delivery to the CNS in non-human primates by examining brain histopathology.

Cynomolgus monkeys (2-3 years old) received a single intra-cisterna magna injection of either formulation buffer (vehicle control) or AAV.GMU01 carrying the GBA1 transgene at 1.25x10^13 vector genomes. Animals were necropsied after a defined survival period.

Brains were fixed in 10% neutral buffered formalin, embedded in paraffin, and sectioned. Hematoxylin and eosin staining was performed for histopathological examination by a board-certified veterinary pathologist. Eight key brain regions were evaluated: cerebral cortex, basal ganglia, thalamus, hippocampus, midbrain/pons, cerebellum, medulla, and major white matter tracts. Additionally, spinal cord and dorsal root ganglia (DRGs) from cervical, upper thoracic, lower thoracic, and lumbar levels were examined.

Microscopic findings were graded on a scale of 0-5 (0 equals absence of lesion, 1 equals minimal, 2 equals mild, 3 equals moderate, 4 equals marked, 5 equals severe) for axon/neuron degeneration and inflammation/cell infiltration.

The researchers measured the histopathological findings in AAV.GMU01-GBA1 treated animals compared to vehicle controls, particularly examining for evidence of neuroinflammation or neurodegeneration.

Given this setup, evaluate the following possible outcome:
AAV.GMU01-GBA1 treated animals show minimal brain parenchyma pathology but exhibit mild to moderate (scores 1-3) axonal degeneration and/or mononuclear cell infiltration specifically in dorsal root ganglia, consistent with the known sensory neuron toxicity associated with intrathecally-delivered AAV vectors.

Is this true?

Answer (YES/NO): NO